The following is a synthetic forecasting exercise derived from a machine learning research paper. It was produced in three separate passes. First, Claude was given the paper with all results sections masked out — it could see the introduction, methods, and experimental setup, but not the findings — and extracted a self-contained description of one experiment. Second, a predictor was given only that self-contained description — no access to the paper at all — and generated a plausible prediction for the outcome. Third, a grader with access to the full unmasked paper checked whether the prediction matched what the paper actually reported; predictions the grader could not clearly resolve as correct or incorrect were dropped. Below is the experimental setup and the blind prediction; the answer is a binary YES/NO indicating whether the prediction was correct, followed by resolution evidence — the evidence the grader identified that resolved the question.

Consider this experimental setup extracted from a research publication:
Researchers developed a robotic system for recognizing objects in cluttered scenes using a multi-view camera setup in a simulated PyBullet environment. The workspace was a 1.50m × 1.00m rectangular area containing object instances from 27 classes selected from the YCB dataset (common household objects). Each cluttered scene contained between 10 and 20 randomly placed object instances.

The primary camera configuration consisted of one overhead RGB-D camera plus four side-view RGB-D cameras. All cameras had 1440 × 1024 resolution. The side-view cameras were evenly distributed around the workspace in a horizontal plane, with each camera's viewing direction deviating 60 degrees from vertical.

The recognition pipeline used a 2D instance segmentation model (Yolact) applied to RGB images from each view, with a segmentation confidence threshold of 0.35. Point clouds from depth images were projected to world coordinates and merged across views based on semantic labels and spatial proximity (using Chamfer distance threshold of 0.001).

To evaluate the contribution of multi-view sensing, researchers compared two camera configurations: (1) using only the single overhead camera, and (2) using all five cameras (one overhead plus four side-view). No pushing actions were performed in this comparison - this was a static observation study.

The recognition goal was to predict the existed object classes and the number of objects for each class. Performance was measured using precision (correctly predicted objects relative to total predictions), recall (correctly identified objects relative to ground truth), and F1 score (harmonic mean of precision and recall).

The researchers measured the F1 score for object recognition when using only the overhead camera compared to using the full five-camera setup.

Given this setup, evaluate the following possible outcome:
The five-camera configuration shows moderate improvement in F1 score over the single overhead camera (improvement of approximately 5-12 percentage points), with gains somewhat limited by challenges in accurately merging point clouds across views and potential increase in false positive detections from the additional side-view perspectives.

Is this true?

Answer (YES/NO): YES